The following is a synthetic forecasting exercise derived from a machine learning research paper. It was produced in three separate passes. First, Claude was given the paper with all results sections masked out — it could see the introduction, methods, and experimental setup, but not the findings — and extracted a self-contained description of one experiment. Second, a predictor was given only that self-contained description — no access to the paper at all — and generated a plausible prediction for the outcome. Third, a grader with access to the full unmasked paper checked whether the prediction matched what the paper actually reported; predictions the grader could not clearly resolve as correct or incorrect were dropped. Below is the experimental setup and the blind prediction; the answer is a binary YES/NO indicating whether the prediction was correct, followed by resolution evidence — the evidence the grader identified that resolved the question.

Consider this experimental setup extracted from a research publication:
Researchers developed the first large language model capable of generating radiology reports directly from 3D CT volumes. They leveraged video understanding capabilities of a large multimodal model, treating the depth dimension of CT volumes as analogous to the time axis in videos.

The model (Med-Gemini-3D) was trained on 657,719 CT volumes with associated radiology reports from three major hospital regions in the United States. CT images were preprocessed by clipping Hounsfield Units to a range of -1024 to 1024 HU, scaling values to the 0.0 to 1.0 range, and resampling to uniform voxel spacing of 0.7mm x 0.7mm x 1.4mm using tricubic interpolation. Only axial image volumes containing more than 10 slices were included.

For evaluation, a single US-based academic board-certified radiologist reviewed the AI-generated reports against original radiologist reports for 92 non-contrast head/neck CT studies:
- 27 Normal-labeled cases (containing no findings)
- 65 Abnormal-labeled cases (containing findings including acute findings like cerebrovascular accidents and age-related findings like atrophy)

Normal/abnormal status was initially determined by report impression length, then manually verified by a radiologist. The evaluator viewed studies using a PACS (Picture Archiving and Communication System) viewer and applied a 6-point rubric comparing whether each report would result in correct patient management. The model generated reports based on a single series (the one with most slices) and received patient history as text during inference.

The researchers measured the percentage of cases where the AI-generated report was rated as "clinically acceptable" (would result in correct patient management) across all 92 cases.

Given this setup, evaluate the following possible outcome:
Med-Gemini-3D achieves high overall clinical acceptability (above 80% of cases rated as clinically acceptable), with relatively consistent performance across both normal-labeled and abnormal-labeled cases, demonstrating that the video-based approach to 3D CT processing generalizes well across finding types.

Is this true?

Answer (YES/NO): NO